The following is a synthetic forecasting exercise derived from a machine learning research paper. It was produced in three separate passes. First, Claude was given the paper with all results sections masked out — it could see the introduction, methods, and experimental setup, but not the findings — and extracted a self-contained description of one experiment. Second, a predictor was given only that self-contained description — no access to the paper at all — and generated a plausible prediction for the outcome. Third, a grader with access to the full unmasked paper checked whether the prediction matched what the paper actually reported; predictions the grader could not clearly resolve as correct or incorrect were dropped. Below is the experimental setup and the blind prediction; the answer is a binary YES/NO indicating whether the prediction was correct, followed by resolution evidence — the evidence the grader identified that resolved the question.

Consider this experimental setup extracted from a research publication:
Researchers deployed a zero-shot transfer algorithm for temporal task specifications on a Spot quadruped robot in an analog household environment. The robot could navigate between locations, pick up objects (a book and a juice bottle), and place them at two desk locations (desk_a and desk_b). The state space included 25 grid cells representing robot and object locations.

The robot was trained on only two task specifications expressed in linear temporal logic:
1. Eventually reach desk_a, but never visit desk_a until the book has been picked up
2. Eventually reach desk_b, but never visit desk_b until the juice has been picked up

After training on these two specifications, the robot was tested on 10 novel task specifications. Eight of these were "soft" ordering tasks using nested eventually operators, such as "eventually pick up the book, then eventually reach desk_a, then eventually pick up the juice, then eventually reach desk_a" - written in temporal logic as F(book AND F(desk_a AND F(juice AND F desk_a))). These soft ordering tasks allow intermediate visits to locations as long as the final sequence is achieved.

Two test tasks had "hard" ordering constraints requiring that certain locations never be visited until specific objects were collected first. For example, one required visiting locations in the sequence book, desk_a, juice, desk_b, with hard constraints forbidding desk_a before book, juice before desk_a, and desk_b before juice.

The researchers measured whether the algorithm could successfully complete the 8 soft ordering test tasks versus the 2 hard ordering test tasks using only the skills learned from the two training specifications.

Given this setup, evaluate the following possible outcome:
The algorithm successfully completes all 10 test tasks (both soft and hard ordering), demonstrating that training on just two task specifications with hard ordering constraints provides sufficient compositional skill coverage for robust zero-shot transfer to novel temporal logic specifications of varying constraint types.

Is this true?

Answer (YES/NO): NO